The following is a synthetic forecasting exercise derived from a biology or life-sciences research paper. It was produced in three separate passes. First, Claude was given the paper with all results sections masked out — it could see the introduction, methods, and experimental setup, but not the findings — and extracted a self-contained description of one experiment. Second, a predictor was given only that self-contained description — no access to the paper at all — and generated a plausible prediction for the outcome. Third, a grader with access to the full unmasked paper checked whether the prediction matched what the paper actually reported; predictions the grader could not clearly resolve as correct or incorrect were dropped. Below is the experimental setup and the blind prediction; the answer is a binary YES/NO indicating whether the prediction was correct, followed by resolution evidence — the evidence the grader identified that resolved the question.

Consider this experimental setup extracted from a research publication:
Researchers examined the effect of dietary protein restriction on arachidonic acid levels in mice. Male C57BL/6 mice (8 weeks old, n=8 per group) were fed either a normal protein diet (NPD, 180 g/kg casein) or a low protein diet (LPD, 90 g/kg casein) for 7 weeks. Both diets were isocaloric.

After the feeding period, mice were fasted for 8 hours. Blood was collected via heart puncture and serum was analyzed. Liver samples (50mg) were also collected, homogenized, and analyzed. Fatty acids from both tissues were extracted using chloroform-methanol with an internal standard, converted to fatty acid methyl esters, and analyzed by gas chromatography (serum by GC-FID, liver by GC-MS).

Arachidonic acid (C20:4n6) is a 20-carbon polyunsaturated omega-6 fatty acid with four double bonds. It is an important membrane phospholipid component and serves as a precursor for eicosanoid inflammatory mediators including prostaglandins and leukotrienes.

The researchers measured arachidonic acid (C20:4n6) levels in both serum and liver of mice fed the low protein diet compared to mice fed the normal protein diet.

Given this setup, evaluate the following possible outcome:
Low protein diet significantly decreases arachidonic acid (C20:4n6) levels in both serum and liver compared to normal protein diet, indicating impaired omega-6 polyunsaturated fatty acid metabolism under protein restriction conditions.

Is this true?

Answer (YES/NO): NO